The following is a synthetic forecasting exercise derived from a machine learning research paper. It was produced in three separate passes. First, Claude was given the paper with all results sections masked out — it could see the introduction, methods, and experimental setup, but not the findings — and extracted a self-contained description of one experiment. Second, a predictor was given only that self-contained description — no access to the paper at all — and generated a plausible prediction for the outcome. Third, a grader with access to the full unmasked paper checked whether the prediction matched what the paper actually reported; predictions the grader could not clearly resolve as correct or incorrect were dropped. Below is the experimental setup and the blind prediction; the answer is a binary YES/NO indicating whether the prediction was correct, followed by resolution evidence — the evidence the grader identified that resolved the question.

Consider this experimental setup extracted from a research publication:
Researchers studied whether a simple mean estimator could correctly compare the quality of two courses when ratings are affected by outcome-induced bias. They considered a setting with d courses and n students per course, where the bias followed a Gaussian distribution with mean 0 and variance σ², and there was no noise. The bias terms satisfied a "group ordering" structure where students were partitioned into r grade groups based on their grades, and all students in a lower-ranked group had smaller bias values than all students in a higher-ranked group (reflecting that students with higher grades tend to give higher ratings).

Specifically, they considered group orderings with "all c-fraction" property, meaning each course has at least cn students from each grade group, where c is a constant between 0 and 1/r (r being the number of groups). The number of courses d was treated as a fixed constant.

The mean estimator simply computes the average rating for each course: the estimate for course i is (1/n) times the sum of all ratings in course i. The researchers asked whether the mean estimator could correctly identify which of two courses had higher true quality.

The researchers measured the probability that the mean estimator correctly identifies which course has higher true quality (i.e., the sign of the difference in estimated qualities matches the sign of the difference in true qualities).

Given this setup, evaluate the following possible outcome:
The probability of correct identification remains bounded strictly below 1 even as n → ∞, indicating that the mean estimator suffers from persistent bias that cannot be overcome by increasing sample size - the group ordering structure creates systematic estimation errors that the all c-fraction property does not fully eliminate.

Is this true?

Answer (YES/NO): YES